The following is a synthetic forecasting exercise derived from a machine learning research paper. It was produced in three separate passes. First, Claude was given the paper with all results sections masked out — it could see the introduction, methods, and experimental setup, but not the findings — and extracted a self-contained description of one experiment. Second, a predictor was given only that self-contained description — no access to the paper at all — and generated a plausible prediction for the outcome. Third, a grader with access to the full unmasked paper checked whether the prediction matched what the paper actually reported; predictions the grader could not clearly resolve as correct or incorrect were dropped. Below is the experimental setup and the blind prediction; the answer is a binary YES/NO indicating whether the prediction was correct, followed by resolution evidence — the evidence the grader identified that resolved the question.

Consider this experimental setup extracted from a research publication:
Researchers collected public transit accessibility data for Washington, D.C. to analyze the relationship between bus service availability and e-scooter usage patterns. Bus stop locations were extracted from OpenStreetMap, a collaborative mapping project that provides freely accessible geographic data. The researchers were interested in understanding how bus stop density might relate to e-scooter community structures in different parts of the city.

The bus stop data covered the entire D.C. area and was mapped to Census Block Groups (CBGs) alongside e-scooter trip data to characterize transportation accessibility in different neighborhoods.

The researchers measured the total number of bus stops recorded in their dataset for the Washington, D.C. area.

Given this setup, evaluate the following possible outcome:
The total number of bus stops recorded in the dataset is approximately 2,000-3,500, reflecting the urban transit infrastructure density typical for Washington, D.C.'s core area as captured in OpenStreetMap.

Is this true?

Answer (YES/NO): NO